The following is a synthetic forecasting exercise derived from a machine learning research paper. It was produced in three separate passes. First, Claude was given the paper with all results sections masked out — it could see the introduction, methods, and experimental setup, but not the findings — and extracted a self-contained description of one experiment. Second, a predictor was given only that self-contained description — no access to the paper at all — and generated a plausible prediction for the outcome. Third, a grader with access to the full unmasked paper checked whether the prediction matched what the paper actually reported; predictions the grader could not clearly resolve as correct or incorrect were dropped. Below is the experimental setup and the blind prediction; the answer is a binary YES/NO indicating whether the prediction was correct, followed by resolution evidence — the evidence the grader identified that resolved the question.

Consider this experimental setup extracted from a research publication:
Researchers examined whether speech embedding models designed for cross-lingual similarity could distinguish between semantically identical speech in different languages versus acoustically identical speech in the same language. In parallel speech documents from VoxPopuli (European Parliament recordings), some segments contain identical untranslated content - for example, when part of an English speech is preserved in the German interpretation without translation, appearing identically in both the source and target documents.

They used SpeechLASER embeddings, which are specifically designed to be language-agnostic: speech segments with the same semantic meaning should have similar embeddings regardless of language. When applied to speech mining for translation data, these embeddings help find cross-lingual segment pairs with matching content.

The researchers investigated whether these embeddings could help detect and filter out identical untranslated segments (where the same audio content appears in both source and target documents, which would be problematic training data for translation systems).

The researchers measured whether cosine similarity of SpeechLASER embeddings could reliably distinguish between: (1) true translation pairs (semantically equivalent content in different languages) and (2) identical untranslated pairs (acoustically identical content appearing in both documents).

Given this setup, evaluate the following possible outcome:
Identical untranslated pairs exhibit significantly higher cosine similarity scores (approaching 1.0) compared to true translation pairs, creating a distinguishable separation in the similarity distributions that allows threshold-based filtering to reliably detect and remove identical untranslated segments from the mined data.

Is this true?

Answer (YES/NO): NO